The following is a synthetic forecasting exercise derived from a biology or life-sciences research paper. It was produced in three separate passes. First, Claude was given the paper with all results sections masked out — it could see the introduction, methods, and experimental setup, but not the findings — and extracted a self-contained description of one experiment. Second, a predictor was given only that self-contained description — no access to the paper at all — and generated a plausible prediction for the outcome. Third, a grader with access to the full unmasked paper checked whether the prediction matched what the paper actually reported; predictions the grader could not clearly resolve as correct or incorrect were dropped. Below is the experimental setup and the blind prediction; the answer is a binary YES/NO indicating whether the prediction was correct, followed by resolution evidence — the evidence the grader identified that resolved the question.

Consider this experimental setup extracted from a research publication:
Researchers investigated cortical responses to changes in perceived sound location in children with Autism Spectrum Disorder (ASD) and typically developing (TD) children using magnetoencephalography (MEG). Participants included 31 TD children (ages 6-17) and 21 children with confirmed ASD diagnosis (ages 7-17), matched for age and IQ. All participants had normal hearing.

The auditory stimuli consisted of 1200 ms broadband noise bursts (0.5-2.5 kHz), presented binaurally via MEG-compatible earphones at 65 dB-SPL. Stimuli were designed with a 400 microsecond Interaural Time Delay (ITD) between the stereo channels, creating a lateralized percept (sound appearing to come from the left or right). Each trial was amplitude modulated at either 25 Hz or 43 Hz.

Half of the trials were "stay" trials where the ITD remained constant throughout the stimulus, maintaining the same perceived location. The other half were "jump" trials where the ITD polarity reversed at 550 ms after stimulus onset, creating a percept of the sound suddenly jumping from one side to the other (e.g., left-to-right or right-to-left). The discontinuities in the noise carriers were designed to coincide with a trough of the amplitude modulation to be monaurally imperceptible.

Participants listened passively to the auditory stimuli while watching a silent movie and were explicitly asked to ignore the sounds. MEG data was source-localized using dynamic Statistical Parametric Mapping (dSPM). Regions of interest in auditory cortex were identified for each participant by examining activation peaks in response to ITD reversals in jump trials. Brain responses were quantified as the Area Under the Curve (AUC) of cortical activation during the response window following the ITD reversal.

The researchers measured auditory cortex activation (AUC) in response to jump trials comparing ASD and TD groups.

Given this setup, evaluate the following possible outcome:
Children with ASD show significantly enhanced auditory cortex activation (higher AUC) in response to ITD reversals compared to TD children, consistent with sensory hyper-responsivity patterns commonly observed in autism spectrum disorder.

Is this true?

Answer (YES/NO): NO